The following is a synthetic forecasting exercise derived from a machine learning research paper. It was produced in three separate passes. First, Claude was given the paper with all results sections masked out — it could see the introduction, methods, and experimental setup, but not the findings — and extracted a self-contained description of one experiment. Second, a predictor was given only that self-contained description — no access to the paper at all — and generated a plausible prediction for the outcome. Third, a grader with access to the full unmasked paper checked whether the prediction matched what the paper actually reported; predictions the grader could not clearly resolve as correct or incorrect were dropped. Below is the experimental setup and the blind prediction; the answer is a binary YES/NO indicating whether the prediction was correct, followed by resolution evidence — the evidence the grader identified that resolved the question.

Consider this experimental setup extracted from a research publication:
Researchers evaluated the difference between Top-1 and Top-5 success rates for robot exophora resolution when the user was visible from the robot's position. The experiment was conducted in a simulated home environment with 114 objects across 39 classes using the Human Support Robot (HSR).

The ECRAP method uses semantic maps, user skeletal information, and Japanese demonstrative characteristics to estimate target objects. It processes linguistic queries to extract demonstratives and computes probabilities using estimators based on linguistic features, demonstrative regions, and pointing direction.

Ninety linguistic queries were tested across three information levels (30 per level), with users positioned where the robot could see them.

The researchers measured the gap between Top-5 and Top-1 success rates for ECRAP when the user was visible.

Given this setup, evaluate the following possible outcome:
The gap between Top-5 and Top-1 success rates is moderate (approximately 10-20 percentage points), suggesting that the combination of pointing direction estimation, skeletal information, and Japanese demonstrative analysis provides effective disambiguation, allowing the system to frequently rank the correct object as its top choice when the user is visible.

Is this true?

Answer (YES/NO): NO